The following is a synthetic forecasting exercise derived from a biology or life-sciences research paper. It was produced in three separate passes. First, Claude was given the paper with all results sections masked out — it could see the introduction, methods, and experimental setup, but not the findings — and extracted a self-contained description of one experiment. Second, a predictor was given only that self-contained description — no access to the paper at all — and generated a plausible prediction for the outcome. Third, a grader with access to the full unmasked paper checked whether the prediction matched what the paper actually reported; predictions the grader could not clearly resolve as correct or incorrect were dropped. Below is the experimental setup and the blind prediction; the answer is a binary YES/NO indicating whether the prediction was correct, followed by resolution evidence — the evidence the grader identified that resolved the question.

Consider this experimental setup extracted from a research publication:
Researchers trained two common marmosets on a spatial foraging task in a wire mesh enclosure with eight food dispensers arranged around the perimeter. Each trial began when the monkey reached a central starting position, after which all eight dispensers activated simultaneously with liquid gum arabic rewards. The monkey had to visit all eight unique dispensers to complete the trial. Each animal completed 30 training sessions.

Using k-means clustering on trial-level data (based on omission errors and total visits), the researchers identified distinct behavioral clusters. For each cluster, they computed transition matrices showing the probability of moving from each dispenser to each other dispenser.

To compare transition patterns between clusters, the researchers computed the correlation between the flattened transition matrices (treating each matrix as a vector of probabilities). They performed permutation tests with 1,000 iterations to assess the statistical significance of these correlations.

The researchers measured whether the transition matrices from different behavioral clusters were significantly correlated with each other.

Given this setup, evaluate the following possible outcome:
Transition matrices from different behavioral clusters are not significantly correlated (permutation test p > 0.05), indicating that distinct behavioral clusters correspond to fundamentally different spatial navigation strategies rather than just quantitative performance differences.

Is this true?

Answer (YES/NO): NO